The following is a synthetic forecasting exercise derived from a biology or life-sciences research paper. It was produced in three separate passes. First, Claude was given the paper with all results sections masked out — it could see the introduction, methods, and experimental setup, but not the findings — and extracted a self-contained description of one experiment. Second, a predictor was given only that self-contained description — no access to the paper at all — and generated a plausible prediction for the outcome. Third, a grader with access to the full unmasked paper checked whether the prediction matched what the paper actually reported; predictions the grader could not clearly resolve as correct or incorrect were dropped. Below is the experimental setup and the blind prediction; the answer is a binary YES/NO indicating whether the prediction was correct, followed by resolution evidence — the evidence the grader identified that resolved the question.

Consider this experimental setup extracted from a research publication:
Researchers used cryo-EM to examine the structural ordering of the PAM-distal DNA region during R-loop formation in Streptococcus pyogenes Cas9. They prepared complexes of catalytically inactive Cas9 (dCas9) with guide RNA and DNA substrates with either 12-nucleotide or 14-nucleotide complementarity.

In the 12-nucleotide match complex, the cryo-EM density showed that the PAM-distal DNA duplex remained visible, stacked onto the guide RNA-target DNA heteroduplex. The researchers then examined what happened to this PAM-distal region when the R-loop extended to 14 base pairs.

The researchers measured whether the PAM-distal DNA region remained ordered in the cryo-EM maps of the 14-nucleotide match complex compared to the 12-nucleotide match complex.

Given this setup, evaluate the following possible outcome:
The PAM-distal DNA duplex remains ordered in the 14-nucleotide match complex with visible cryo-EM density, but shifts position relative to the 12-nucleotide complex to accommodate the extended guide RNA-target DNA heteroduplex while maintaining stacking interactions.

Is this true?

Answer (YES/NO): NO